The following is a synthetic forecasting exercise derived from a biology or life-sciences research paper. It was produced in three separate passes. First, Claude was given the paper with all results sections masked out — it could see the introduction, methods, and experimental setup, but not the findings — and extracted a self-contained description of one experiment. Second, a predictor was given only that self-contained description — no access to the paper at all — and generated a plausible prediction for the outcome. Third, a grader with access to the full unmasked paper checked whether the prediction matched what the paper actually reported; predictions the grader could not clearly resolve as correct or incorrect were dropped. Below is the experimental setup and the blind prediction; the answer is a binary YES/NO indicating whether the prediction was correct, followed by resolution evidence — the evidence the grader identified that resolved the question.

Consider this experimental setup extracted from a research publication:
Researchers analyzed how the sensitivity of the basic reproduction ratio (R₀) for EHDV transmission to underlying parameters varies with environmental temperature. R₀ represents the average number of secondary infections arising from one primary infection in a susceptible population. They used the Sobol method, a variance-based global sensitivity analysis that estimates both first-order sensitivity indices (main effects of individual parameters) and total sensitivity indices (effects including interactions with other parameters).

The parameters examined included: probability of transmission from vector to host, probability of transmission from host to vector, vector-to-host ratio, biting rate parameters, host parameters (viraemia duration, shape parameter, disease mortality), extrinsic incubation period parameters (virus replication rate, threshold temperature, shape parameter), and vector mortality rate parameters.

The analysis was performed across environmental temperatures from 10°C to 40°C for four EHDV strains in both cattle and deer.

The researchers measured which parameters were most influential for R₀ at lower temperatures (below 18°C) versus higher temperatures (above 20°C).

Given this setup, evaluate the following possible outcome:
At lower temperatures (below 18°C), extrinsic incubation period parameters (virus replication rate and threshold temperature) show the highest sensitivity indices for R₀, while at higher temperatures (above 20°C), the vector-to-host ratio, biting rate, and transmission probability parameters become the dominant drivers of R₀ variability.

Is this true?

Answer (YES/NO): NO